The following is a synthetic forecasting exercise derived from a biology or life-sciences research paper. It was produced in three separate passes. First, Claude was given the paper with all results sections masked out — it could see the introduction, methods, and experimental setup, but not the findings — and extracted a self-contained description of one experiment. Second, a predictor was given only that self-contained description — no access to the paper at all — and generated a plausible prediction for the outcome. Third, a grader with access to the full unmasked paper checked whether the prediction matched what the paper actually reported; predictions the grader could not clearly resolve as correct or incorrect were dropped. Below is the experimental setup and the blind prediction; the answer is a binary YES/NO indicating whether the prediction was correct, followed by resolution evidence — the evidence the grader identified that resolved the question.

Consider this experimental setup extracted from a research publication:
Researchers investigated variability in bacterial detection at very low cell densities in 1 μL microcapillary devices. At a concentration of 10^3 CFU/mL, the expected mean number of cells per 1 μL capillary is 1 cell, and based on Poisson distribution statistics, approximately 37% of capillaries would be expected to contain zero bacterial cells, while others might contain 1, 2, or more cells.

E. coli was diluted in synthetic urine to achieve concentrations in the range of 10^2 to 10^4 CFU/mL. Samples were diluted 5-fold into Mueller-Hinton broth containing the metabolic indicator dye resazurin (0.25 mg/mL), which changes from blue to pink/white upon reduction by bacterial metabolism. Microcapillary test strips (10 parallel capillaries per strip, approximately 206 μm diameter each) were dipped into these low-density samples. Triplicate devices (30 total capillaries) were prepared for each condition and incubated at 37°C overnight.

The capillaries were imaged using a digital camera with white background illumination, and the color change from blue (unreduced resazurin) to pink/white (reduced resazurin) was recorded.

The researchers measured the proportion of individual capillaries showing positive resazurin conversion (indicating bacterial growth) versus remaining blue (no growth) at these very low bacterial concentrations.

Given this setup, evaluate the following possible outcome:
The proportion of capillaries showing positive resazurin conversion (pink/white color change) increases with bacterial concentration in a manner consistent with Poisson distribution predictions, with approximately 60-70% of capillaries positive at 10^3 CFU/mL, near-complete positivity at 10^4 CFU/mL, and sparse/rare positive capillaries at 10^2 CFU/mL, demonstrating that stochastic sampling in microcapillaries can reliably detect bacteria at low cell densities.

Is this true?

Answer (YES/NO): NO